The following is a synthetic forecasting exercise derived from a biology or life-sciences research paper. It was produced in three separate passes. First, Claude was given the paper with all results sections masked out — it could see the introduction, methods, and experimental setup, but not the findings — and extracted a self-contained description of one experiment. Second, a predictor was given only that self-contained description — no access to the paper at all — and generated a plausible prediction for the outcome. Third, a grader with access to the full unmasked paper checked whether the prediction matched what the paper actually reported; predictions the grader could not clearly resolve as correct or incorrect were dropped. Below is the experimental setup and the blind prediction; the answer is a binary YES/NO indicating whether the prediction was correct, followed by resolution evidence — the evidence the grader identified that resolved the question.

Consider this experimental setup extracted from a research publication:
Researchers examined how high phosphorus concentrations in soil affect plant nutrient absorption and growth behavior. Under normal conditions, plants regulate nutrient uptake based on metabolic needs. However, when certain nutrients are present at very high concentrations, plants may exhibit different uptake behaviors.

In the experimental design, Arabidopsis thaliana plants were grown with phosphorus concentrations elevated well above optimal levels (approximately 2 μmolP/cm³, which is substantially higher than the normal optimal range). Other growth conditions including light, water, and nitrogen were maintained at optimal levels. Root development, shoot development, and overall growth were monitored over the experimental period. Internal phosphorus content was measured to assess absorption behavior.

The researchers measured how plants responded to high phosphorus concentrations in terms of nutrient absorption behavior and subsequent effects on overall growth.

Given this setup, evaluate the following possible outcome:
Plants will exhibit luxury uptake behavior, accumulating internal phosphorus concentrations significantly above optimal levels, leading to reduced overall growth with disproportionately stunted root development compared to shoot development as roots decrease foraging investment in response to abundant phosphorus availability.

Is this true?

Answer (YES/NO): NO